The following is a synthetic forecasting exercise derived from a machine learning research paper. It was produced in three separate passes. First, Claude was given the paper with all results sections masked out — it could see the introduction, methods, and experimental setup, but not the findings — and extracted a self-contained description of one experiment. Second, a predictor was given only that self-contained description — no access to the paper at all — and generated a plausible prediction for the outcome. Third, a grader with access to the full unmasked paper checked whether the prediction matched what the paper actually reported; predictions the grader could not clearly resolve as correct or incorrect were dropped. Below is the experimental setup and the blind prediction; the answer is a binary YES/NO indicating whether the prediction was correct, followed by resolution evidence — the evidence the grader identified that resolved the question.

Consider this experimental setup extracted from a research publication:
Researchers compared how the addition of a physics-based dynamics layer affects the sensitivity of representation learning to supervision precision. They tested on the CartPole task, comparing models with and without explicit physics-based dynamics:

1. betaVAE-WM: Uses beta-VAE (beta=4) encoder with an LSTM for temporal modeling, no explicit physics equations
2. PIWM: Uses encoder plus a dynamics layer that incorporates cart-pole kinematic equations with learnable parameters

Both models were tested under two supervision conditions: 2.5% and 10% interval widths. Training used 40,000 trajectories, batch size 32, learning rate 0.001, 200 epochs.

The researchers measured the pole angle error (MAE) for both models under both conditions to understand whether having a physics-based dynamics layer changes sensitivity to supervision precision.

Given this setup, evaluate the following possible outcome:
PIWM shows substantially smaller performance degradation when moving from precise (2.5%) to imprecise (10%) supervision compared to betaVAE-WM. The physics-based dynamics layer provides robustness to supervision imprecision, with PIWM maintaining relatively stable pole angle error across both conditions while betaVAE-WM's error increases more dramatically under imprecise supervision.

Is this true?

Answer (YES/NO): NO